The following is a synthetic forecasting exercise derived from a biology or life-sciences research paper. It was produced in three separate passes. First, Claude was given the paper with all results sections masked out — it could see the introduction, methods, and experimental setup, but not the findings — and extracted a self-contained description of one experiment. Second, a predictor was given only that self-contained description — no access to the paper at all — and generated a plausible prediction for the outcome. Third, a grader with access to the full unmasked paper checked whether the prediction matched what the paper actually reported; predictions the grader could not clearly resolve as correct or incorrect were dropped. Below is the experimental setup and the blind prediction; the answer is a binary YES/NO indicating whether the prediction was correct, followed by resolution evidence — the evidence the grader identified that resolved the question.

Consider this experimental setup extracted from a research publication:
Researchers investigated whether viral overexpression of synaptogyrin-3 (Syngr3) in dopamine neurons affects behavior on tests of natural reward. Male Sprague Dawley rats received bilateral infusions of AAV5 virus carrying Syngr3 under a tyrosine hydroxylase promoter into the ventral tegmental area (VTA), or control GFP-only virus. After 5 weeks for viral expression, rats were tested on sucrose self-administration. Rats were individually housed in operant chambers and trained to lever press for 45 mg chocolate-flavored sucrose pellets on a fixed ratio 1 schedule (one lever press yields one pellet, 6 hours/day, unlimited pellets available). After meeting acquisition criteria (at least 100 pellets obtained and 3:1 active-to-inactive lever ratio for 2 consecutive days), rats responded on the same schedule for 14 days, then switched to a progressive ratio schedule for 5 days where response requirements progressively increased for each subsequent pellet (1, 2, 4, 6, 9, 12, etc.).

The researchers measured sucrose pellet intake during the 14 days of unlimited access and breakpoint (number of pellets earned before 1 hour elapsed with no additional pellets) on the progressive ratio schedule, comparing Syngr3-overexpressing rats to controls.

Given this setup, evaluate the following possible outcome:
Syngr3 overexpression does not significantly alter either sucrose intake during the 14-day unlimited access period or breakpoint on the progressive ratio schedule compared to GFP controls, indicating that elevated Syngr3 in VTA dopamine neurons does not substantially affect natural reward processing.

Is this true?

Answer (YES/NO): YES